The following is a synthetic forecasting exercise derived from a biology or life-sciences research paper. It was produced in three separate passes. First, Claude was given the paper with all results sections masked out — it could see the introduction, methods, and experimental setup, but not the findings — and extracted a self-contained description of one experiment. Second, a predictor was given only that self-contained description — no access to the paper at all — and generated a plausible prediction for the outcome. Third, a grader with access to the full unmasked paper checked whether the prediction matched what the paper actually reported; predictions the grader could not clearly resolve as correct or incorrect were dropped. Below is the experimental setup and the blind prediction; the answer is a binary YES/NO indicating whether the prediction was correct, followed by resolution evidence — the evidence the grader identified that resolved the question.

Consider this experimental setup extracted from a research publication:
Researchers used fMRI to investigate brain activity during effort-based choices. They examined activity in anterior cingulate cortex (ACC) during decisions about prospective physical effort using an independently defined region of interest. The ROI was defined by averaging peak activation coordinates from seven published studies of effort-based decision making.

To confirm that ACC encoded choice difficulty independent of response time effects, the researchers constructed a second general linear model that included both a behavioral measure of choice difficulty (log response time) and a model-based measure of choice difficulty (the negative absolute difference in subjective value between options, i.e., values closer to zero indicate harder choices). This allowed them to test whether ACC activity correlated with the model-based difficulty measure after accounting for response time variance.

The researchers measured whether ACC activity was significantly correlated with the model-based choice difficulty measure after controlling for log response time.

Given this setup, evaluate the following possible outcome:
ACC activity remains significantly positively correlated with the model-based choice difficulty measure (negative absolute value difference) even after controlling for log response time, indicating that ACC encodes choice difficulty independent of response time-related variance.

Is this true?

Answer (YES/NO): YES